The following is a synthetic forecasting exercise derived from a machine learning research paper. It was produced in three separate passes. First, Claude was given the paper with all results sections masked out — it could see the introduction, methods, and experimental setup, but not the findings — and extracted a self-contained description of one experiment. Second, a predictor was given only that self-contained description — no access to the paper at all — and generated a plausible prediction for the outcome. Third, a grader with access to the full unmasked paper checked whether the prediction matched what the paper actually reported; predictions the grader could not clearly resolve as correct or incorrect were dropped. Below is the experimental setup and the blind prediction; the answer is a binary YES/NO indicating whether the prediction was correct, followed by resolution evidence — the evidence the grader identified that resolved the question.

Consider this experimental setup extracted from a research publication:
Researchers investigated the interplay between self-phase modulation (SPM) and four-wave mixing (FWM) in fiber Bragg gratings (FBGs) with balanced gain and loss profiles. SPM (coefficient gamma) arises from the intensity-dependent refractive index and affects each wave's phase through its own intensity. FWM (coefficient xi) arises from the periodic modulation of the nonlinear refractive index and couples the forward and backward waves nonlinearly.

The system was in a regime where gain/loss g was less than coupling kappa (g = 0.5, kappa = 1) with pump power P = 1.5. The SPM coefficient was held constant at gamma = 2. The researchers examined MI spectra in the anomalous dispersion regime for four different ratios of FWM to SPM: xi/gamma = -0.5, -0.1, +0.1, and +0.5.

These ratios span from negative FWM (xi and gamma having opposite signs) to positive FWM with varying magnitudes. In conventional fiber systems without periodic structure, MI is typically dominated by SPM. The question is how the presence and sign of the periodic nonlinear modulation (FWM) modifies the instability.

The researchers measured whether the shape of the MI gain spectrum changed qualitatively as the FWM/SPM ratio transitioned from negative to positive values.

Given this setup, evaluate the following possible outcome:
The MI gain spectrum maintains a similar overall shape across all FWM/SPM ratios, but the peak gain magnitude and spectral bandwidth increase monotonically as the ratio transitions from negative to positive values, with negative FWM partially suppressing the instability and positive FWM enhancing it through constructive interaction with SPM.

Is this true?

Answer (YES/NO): NO